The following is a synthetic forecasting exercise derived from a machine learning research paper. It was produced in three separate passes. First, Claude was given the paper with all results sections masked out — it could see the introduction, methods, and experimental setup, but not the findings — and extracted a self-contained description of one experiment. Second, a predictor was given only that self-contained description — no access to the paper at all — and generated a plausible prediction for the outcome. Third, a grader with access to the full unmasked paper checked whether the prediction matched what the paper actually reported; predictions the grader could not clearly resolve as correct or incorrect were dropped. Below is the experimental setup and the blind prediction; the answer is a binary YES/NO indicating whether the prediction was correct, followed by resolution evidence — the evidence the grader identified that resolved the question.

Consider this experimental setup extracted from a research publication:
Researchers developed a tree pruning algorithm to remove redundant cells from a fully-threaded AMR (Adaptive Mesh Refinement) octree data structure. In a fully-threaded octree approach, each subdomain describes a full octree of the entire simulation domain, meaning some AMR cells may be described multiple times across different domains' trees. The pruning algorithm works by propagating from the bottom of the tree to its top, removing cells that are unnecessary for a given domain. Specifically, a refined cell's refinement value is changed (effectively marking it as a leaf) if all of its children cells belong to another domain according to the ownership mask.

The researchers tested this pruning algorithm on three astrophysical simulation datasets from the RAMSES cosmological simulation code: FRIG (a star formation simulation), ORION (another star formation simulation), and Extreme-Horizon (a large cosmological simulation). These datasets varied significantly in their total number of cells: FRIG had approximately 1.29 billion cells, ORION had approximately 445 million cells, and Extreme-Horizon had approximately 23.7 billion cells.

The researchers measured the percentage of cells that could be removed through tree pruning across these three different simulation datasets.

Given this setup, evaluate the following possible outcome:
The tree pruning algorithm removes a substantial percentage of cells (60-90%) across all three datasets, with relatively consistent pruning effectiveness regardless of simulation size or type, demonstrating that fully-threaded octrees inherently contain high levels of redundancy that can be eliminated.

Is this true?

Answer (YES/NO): NO